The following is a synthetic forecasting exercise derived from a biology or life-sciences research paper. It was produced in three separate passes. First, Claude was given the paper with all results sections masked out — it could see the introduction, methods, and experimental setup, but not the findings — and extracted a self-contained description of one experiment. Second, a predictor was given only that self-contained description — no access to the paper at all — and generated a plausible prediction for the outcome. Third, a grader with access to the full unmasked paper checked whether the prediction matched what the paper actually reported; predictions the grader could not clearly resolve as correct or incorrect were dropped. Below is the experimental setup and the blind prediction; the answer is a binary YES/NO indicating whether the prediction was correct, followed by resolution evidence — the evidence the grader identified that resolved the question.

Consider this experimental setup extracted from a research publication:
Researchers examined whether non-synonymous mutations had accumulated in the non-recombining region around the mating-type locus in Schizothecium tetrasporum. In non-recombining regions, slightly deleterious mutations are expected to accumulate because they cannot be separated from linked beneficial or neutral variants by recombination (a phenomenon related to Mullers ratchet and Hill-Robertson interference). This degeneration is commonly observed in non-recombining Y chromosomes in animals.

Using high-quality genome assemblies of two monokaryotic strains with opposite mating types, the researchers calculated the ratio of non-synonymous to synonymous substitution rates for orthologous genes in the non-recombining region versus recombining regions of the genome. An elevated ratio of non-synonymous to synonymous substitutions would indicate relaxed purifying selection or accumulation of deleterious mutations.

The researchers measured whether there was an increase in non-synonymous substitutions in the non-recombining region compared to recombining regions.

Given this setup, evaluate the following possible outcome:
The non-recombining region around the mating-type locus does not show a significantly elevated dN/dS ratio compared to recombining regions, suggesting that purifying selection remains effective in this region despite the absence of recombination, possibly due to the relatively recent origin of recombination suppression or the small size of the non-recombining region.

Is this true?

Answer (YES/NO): YES